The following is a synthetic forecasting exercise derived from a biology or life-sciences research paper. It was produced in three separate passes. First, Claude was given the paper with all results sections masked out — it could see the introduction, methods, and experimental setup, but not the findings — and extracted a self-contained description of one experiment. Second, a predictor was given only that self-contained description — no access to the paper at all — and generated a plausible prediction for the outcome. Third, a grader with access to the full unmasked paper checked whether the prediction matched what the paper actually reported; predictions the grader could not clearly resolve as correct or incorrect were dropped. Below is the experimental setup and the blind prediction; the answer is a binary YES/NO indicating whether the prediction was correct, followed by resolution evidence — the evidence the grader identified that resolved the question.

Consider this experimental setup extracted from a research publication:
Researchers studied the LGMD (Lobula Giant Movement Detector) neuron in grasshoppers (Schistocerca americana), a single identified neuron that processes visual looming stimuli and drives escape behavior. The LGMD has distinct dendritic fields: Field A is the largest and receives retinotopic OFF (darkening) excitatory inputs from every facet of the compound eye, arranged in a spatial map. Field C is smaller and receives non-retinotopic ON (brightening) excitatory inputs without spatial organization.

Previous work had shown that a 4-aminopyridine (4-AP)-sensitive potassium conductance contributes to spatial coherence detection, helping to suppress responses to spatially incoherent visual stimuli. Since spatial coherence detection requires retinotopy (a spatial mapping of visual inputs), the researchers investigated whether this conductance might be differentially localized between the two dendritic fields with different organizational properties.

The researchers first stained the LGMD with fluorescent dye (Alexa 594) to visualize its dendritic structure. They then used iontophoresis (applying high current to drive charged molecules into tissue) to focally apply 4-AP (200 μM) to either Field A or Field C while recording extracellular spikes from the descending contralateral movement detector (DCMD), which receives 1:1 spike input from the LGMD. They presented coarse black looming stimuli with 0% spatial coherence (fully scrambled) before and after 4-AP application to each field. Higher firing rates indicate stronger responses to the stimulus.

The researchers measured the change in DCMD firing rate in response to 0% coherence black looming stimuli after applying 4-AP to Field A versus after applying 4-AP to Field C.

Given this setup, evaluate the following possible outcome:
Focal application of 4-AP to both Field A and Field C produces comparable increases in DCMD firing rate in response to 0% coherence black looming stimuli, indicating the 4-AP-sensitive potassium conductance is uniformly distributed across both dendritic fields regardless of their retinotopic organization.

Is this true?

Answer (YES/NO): NO